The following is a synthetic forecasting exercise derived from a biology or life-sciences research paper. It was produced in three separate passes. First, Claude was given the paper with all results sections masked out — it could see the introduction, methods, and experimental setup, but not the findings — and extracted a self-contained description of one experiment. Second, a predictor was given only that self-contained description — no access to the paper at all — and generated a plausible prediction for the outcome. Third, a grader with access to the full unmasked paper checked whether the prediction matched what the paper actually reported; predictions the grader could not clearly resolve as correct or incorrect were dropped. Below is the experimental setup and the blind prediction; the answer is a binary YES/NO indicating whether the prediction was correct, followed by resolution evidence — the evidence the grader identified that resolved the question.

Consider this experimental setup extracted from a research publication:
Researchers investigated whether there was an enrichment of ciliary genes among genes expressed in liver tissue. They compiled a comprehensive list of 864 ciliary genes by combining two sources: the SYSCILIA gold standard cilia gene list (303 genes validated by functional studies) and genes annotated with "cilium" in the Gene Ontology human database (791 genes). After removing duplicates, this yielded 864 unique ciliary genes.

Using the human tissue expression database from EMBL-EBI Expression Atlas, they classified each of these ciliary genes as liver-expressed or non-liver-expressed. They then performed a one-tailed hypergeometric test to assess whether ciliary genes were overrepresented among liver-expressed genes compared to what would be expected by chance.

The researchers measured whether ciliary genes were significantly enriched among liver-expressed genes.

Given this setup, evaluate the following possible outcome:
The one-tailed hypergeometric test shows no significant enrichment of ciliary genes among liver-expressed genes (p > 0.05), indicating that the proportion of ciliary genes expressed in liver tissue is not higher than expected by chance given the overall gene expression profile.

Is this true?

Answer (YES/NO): YES